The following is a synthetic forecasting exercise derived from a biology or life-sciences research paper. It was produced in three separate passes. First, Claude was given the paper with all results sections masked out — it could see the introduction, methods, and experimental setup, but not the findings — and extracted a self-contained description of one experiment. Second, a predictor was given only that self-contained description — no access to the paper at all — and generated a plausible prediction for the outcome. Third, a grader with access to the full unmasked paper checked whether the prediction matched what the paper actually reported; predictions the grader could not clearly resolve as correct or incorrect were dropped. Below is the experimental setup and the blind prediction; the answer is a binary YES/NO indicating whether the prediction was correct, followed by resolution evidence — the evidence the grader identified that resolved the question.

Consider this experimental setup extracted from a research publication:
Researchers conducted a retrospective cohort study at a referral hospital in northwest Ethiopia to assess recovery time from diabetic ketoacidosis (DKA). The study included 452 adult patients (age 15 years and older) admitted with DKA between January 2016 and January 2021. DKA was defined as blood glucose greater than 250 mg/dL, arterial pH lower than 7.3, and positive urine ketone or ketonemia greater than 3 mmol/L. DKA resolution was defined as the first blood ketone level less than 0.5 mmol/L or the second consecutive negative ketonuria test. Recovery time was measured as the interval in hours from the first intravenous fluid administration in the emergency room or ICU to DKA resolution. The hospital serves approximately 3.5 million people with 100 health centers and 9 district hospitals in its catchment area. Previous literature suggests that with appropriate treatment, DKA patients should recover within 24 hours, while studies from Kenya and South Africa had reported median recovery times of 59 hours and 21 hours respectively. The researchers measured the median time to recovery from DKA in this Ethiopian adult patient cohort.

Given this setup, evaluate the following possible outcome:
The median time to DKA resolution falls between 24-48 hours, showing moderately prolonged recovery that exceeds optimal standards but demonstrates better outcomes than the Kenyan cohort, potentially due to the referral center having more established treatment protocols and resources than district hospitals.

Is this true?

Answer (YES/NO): NO